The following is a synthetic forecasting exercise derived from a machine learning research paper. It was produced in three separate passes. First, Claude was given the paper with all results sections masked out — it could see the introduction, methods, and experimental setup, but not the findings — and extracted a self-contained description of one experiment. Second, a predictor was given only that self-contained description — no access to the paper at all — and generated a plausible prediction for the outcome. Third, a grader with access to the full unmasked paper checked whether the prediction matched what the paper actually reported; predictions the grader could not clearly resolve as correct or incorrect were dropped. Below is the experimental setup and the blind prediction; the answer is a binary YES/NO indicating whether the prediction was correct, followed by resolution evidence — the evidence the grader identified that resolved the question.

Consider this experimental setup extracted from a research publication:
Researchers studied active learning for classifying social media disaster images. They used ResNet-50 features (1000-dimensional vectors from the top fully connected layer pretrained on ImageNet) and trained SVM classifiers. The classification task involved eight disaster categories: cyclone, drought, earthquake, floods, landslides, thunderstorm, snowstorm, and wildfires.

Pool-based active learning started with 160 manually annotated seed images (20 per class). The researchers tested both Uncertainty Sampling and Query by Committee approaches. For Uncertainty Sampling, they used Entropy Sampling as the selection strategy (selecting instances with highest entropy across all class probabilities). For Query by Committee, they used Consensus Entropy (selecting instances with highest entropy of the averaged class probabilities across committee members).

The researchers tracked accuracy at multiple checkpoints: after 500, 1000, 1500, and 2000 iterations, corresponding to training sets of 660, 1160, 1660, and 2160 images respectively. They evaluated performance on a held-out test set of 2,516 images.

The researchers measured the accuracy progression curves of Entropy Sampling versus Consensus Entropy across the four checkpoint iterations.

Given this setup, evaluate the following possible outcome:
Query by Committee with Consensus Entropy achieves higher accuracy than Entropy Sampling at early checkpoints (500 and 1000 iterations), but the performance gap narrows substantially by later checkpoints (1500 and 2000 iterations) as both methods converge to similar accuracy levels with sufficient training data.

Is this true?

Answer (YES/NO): NO